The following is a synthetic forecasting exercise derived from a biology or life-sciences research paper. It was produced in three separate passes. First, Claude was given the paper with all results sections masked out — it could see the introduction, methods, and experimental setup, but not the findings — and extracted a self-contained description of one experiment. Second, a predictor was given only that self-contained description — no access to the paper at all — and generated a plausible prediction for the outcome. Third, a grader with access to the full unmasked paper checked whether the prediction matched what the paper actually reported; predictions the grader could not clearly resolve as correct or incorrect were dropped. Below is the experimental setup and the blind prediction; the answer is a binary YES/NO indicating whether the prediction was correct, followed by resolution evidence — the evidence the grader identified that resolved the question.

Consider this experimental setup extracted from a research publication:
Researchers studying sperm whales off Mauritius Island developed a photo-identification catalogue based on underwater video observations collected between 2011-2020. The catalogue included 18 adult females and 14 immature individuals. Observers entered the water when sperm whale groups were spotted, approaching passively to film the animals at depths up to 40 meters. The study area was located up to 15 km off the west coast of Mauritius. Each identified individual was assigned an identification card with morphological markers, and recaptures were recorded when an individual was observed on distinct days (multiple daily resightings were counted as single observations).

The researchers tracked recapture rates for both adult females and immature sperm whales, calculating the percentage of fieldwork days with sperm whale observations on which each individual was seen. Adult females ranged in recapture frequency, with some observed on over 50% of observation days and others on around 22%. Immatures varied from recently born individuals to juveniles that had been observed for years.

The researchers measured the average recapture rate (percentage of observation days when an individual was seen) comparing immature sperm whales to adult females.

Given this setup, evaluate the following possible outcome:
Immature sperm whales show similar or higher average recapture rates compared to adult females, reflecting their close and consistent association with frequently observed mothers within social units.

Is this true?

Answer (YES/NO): YES